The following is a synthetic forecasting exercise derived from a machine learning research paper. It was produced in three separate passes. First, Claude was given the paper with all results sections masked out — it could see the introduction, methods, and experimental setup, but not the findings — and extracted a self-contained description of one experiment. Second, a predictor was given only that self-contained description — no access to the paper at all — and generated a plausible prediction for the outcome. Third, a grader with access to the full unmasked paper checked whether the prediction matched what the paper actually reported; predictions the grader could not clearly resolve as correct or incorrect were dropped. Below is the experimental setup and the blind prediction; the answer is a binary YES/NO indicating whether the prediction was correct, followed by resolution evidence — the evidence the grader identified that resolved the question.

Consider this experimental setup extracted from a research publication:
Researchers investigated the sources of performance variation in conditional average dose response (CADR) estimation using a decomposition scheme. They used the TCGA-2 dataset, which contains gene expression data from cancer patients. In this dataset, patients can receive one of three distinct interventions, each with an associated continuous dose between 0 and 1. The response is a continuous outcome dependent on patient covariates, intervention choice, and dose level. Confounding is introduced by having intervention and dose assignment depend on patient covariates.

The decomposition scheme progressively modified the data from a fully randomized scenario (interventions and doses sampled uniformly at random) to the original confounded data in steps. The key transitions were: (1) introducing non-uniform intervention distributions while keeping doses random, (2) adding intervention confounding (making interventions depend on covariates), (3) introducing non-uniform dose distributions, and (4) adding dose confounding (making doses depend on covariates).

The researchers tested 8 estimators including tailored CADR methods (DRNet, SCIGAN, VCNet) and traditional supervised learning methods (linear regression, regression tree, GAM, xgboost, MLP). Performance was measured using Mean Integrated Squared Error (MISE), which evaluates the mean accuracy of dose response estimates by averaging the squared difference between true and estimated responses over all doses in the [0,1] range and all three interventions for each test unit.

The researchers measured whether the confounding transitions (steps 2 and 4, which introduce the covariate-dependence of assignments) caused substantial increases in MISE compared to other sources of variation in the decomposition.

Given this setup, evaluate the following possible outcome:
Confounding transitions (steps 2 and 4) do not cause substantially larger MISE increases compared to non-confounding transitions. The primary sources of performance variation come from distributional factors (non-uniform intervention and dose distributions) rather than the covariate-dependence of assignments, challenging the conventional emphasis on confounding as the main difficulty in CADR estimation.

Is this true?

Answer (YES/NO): YES